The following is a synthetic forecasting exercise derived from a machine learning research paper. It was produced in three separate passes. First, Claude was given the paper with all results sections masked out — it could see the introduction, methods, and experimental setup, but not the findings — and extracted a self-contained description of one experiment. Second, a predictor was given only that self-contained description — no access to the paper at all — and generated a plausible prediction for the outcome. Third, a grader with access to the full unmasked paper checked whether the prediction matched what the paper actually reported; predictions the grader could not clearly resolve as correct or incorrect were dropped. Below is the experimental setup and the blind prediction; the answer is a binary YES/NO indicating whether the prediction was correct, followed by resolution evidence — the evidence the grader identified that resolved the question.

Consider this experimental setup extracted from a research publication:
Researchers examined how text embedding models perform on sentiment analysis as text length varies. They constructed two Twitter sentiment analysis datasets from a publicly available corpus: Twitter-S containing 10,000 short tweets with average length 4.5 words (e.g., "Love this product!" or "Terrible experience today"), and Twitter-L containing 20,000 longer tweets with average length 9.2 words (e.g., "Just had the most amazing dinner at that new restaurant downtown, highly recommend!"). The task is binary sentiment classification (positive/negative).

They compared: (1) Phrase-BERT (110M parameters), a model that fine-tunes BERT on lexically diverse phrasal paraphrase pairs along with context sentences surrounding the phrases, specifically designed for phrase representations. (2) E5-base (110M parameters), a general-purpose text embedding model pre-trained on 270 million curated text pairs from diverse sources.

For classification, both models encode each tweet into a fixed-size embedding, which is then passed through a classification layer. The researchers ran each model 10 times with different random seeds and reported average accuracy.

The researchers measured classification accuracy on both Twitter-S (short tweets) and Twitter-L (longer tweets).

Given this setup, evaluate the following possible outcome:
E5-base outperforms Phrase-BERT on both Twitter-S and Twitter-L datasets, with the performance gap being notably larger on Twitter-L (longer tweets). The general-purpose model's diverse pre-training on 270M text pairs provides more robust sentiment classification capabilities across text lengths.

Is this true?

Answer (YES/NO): YES